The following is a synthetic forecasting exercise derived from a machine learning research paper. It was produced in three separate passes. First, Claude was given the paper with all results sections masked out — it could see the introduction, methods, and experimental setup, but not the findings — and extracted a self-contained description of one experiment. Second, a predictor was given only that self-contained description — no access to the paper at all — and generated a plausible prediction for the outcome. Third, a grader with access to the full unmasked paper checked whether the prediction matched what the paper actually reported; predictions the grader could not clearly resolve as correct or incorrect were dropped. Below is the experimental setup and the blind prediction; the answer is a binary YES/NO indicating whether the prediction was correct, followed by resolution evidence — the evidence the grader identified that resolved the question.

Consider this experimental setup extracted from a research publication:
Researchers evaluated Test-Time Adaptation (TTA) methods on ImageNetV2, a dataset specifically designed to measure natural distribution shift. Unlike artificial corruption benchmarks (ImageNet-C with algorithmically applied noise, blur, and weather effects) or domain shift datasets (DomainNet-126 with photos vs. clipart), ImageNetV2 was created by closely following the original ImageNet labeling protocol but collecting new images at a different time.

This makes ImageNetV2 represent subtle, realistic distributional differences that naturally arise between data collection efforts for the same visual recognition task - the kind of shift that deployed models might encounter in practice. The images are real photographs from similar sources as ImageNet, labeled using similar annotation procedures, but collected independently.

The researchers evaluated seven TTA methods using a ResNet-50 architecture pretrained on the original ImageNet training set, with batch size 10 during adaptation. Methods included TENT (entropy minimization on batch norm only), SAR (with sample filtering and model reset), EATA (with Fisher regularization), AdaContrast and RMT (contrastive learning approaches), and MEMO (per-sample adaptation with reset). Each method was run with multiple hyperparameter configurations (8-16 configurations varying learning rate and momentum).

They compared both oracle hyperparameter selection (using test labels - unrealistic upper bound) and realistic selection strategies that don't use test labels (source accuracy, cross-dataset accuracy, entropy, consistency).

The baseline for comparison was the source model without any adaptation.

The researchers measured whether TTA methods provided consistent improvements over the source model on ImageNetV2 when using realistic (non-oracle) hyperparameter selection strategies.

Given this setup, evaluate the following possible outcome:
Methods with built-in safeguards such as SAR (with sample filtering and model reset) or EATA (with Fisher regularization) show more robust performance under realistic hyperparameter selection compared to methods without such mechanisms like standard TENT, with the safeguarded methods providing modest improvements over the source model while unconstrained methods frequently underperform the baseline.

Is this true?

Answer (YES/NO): NO